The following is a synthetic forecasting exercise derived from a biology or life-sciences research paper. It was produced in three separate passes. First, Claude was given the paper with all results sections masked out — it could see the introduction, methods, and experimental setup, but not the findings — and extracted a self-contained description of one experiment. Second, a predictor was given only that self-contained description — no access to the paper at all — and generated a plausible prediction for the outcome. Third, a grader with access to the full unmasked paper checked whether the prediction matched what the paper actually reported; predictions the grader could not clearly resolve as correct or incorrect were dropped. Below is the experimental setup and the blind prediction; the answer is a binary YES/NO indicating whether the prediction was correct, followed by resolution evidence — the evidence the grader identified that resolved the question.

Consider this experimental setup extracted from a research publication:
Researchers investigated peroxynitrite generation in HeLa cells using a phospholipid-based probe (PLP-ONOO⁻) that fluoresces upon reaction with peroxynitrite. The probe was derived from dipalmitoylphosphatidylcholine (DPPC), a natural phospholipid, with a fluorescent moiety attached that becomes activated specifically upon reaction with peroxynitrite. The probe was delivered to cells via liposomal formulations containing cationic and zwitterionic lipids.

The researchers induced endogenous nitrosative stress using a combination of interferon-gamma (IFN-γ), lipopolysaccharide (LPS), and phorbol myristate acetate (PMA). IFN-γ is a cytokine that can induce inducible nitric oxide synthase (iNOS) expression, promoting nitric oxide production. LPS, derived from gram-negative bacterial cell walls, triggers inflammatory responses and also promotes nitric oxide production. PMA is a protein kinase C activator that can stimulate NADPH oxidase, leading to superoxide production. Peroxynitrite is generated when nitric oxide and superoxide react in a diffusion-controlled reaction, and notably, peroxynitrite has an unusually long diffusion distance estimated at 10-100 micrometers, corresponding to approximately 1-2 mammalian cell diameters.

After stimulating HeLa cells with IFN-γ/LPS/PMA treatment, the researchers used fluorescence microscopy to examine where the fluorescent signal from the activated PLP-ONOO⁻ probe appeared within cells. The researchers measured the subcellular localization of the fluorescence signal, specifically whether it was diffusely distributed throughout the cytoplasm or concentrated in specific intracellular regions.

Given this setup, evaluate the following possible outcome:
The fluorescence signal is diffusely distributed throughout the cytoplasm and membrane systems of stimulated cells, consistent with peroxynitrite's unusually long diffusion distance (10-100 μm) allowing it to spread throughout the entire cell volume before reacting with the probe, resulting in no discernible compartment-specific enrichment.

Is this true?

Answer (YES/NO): NO